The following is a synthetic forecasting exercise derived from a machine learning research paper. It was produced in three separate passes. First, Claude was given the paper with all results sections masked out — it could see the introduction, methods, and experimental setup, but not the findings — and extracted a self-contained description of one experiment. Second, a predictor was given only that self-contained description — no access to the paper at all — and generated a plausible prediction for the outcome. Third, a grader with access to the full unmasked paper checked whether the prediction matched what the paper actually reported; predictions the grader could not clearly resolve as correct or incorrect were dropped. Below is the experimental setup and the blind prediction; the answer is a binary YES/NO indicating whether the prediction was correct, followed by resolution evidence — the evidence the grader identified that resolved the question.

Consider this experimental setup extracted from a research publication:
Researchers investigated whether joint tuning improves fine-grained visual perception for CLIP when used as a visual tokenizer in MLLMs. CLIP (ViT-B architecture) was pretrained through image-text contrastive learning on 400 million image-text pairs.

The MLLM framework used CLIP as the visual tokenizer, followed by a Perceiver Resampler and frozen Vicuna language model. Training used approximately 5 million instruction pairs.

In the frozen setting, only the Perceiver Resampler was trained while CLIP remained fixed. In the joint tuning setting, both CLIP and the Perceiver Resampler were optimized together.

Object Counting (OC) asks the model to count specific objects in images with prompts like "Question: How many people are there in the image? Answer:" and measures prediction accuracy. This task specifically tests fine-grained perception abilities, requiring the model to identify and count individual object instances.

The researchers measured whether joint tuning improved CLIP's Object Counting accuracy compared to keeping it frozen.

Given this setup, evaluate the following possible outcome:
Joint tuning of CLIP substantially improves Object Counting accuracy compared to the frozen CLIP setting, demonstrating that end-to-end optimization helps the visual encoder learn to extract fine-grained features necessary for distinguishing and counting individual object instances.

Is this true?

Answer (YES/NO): NO